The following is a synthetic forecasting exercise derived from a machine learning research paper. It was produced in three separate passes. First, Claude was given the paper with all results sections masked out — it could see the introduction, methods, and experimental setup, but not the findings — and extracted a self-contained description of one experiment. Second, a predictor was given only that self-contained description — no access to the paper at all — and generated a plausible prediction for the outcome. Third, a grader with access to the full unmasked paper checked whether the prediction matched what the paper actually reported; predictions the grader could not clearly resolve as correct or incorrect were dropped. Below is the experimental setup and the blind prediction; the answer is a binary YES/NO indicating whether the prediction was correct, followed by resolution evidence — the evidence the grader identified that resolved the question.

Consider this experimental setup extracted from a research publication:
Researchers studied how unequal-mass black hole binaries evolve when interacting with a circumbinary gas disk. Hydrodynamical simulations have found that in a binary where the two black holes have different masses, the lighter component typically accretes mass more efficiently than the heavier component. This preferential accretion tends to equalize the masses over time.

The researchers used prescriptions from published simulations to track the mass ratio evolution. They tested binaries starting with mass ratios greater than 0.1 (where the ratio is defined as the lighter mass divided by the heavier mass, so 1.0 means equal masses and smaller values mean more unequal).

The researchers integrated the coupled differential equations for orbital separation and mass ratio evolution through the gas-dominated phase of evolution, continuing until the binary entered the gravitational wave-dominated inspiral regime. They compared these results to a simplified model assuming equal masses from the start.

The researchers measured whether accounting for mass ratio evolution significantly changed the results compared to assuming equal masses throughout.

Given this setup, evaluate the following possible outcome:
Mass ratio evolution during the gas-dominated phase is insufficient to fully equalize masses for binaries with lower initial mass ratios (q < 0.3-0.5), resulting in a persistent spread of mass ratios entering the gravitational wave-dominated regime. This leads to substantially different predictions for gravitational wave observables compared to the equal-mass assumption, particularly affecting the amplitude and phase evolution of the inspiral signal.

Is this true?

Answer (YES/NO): NO